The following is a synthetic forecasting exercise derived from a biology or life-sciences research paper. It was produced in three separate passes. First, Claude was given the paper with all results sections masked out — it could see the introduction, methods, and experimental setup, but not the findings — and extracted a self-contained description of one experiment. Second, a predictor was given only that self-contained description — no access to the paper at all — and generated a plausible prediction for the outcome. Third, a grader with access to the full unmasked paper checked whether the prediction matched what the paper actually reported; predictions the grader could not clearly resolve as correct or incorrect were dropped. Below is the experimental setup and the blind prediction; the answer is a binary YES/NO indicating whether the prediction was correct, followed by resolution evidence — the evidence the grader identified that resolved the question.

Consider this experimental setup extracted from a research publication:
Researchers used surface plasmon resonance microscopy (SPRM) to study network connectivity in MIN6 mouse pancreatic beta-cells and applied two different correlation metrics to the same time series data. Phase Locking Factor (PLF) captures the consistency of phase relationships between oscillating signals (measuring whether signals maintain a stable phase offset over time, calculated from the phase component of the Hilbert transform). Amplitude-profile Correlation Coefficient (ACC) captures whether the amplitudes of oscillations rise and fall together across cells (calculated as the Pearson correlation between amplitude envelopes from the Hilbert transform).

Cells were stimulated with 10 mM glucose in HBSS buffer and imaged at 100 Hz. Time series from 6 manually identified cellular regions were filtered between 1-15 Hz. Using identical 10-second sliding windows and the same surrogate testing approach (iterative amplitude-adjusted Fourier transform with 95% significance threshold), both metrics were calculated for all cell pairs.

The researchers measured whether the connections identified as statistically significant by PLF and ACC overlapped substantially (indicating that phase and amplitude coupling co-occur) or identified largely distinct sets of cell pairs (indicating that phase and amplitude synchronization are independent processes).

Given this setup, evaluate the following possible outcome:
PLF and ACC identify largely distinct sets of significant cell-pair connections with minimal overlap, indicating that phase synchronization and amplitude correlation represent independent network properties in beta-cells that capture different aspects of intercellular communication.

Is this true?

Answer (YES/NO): YES